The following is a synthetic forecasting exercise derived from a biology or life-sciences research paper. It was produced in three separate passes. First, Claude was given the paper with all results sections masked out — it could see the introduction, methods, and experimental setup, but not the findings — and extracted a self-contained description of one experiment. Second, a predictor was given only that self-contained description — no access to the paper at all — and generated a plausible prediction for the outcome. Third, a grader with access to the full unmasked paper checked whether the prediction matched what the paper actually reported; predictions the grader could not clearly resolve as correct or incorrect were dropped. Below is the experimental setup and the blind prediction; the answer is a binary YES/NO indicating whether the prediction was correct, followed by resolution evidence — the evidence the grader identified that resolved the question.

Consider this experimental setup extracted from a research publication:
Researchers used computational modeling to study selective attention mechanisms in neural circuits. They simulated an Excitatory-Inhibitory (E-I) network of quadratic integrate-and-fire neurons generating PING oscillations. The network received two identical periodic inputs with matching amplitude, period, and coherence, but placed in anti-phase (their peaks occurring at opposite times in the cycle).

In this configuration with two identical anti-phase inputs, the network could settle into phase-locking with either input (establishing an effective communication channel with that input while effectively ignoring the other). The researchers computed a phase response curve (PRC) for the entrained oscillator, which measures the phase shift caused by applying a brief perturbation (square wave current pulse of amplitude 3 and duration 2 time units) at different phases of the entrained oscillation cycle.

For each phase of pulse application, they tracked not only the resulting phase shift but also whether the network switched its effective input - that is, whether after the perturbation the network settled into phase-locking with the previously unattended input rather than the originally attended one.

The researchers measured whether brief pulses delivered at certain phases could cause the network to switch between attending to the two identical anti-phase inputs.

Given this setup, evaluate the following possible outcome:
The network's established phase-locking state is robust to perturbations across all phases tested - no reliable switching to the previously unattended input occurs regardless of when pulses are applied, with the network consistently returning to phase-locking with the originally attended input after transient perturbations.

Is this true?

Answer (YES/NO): NO